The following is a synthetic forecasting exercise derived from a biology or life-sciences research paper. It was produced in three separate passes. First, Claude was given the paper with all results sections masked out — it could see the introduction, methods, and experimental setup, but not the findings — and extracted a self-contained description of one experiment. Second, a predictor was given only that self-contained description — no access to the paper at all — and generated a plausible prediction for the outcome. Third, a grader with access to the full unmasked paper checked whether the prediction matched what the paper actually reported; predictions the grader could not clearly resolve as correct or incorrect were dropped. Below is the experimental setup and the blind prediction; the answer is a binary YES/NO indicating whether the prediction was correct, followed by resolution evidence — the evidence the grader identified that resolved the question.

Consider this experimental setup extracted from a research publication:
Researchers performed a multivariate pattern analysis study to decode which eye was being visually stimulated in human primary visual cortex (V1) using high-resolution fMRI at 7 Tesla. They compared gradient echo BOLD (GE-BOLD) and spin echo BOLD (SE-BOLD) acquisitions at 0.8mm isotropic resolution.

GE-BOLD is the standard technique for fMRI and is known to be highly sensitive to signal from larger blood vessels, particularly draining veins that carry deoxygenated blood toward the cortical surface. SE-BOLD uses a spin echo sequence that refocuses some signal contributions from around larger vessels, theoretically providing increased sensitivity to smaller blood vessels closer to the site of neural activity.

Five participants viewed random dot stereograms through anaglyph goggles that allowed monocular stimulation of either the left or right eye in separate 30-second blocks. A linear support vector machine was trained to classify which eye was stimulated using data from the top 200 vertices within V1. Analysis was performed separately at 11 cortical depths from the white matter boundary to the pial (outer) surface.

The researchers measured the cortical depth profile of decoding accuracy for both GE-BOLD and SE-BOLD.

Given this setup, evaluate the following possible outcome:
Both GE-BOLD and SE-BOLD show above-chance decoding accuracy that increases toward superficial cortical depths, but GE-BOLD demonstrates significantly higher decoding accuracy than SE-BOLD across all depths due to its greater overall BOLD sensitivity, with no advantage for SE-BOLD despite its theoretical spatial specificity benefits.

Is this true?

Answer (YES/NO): YES